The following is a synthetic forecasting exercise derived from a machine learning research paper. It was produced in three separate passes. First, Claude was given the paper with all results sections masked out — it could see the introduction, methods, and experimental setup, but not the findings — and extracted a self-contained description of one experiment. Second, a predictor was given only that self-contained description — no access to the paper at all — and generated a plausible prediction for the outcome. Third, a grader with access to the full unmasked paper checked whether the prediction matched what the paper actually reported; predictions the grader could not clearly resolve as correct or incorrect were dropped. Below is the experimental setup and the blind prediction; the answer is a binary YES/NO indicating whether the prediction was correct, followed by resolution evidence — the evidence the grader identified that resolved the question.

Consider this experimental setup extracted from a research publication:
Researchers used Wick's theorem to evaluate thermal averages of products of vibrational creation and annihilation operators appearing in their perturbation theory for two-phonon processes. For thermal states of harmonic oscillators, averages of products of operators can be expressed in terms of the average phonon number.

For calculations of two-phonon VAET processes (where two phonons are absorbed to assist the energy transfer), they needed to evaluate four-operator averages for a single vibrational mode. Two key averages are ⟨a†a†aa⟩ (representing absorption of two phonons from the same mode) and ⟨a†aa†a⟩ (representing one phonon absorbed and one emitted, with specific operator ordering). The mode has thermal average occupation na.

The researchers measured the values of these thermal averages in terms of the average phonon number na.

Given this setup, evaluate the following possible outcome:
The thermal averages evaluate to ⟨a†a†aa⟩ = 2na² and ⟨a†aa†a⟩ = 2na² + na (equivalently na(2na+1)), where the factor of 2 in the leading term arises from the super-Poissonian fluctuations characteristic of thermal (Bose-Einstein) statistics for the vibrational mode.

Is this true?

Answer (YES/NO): YES